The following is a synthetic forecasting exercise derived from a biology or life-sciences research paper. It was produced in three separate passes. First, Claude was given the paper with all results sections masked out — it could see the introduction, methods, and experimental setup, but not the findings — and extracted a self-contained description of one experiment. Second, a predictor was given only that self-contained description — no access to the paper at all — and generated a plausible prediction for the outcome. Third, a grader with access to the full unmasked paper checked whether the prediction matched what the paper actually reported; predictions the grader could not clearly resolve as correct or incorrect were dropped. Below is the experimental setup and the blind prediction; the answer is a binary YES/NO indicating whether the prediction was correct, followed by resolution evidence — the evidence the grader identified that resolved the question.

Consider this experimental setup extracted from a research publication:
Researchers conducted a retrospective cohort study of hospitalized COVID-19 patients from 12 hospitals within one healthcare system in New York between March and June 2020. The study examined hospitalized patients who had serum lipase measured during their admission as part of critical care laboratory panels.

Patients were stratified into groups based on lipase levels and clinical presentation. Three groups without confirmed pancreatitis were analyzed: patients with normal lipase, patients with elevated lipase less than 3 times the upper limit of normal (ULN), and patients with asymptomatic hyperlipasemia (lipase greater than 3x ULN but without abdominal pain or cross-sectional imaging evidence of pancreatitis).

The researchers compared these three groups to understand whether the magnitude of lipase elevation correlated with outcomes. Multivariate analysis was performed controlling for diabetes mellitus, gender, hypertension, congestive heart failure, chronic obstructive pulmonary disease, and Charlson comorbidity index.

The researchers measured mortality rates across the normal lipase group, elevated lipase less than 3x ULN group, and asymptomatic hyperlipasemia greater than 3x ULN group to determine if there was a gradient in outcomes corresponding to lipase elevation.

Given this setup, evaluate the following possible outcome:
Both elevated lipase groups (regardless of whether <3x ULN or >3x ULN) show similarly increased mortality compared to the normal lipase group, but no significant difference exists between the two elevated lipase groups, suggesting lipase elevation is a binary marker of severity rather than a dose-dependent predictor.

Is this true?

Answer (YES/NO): NO